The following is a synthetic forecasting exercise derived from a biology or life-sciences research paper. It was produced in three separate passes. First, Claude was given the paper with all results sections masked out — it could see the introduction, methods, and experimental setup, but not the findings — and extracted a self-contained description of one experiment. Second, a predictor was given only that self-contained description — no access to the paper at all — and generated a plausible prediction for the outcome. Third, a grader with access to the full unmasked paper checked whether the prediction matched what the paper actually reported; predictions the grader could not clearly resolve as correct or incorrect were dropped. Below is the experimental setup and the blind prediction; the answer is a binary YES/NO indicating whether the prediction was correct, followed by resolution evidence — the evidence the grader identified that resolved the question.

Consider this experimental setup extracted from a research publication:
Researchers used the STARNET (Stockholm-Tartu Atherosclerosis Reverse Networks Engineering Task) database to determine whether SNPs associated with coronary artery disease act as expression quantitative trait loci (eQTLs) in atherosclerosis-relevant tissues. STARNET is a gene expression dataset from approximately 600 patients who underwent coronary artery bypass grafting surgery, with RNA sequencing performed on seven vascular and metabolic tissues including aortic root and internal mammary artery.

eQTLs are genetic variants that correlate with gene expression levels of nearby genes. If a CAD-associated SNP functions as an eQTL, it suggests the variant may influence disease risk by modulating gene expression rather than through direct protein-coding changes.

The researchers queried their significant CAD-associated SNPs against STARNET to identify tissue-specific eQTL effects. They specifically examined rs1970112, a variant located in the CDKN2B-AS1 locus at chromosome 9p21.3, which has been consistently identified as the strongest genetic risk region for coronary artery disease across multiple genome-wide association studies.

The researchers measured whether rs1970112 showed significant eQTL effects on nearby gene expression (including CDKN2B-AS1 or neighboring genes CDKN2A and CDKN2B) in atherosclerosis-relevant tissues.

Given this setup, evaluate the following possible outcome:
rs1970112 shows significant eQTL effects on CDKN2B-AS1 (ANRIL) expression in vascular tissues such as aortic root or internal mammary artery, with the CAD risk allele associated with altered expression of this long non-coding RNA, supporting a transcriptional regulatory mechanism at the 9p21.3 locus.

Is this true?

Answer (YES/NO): YES